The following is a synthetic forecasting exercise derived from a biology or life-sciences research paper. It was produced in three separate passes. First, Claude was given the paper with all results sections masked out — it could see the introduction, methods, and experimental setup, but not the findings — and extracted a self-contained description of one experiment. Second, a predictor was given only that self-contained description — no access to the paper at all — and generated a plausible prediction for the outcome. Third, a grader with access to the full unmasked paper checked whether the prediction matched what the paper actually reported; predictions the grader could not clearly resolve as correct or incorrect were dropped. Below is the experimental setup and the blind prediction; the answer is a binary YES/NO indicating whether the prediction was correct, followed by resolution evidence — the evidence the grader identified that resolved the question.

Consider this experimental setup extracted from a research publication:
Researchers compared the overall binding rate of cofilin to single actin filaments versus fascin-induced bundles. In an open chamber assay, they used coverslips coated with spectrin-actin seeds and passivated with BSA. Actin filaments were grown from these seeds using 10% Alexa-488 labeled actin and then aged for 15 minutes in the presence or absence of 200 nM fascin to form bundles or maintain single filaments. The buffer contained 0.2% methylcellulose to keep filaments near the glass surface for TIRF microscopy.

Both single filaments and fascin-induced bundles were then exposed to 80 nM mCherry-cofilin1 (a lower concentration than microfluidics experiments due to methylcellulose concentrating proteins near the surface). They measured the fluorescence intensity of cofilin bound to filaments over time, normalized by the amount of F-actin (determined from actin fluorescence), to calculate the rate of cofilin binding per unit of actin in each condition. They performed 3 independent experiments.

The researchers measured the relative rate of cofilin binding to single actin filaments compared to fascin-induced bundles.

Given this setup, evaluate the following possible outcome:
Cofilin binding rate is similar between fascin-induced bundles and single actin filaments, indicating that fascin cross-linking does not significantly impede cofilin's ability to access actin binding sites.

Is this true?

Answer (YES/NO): NO